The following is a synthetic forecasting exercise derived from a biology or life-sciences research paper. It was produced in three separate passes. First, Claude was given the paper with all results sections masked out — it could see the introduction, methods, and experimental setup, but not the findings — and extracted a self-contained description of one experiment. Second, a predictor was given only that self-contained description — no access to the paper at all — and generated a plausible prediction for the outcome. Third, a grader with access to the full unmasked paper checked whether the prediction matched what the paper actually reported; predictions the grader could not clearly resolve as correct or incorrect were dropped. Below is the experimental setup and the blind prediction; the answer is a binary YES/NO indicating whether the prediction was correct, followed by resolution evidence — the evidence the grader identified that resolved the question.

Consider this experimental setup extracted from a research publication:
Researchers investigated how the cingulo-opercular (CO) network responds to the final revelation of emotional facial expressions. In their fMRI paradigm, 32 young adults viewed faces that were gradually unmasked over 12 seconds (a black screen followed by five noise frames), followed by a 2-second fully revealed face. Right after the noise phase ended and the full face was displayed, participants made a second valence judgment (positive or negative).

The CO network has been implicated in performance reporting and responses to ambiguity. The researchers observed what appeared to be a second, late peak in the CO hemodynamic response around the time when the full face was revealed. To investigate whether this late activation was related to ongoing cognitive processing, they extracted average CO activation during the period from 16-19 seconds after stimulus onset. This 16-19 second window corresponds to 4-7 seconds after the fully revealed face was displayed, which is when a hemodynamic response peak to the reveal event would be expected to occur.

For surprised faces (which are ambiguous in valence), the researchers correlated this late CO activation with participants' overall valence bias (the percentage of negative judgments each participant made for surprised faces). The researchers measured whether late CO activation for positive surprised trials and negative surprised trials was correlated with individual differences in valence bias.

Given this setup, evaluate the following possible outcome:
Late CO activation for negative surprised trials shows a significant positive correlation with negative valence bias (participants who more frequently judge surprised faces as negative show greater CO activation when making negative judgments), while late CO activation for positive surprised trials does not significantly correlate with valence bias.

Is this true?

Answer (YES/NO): NO